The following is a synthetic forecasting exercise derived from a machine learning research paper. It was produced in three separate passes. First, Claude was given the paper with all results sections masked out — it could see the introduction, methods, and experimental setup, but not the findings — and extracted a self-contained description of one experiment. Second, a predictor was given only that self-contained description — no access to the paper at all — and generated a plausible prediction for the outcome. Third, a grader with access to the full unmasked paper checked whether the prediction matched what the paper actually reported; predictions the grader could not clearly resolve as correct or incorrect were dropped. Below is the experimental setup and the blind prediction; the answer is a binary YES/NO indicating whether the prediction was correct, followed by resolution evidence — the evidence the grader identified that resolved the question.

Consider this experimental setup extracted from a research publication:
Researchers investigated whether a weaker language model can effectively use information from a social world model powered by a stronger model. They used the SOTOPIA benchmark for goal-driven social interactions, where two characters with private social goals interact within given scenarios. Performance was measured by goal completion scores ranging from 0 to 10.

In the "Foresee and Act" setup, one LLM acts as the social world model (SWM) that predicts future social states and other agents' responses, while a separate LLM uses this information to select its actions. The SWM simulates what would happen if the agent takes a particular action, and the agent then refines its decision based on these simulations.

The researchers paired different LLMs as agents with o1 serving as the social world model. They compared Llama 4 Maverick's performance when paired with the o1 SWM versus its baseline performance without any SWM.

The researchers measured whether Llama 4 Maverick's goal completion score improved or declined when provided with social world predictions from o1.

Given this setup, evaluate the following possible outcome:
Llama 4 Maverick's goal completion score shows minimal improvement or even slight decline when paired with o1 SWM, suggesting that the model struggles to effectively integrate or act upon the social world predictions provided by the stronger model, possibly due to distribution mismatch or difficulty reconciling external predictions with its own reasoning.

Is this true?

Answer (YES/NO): YES